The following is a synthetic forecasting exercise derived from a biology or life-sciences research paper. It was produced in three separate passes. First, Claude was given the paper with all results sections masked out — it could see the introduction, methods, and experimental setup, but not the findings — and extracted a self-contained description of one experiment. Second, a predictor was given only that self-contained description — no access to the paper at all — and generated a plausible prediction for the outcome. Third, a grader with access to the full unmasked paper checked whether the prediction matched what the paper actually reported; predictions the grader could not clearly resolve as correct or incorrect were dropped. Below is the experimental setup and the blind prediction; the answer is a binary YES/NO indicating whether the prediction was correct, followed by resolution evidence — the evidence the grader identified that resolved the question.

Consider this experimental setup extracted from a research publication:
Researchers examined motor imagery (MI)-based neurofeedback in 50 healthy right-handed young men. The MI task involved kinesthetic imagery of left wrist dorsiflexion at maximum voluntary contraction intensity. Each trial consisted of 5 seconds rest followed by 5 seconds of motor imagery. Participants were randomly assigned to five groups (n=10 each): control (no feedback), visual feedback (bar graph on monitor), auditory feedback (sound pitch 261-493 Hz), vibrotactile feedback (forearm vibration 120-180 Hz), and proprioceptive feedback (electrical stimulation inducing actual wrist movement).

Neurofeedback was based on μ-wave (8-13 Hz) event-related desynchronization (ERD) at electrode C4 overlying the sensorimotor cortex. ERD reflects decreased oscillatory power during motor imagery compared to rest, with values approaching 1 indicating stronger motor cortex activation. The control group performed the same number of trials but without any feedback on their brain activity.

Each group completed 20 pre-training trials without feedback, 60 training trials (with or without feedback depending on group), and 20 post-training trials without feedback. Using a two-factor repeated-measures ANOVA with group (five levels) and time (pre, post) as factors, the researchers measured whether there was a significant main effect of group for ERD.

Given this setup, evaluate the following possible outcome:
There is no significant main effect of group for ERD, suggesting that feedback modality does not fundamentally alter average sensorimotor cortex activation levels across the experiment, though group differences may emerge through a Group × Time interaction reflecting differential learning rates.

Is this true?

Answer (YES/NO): YES